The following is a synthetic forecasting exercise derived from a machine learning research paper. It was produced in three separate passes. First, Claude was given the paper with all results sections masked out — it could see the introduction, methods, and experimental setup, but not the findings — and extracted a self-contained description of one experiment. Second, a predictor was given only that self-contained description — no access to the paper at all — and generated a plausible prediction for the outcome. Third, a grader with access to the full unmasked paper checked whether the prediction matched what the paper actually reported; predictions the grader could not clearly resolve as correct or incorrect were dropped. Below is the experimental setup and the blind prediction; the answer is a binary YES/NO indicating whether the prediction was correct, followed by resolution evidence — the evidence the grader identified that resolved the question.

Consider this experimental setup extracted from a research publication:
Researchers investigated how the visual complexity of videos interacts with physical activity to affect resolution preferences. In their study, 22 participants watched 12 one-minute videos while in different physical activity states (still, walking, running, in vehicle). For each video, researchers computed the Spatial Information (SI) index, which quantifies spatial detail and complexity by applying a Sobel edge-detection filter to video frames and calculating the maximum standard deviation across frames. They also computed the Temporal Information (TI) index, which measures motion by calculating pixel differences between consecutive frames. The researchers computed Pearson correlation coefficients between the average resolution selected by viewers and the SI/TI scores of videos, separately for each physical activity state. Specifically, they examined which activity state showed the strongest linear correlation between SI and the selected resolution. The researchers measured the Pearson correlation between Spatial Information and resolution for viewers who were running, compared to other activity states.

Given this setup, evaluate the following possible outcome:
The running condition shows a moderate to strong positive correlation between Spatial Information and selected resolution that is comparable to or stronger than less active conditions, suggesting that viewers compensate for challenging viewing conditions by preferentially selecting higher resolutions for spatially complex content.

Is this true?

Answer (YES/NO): YES